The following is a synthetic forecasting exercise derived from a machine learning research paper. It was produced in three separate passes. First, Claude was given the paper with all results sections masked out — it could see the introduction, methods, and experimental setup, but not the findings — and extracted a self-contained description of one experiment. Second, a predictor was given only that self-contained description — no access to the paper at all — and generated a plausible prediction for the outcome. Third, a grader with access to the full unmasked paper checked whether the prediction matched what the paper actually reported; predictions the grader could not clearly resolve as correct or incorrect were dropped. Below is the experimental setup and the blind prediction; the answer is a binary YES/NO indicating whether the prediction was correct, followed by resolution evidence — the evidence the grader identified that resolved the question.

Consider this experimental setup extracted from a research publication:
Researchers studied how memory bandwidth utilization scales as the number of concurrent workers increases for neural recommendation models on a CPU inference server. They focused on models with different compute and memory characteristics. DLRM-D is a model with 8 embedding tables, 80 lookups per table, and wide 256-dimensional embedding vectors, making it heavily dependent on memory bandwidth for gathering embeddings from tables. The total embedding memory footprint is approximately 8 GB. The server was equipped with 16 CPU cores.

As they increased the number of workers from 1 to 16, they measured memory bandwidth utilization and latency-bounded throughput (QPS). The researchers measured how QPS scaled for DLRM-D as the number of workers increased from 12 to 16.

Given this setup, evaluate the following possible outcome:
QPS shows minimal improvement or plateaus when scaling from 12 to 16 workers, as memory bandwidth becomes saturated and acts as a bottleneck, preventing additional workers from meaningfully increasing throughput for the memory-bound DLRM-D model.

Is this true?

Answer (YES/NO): YES